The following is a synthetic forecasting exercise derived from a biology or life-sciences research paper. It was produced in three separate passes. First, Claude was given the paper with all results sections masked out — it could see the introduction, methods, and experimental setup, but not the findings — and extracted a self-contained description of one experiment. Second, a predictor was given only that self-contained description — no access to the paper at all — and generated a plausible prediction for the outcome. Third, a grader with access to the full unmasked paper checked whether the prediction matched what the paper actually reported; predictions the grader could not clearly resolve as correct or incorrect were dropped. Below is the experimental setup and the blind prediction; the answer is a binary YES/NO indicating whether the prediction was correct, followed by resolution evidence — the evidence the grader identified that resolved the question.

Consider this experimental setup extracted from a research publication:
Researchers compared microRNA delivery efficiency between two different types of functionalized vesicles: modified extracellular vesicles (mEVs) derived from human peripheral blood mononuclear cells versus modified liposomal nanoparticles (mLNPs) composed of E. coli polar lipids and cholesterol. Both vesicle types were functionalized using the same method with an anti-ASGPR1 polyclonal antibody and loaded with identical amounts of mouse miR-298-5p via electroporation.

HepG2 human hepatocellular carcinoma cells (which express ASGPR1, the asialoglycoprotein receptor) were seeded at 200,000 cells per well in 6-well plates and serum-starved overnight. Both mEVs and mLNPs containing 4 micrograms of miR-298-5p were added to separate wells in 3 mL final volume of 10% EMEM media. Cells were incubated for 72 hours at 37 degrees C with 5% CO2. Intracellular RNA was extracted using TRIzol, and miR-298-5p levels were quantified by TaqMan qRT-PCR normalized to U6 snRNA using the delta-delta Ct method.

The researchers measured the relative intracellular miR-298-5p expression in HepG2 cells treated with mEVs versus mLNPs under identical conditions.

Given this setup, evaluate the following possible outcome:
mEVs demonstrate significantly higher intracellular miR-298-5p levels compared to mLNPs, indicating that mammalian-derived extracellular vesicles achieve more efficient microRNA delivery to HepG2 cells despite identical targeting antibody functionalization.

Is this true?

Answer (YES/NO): NO